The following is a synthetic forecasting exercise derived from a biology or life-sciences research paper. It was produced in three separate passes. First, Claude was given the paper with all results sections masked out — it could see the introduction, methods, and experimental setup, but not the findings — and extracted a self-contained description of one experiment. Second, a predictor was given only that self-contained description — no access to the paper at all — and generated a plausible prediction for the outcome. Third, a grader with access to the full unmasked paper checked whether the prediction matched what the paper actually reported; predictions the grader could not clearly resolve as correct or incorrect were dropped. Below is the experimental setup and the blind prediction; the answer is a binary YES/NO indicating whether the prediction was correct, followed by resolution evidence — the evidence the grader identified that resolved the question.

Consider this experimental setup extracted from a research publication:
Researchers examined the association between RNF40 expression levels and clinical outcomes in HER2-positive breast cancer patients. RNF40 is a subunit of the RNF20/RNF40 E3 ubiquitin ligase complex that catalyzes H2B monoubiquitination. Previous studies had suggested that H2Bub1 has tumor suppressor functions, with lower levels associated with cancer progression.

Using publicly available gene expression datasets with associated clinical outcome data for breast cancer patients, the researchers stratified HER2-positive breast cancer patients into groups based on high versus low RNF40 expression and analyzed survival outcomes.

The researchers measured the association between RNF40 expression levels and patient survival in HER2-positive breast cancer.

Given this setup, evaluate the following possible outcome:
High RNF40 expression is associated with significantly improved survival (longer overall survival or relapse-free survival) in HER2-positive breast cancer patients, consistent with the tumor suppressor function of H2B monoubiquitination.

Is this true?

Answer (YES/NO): NO